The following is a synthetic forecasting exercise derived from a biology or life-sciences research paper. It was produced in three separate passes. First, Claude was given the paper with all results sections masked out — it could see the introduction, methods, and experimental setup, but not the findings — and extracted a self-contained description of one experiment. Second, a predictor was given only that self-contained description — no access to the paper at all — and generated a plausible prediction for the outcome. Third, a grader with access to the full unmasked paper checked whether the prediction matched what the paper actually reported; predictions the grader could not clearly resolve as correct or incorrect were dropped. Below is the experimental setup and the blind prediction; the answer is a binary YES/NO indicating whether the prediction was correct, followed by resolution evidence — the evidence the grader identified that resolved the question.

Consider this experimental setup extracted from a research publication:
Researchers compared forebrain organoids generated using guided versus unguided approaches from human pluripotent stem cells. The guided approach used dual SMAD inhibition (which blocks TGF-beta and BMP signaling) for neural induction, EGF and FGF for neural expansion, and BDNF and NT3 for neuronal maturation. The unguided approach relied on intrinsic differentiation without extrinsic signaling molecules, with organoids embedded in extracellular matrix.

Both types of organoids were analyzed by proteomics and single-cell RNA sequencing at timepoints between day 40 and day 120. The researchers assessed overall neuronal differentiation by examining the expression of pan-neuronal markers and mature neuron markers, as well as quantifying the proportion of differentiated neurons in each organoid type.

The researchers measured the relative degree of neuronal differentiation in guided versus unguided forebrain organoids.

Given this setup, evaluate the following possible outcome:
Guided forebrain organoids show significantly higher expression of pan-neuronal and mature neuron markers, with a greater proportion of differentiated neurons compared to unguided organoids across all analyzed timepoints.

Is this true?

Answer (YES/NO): YES